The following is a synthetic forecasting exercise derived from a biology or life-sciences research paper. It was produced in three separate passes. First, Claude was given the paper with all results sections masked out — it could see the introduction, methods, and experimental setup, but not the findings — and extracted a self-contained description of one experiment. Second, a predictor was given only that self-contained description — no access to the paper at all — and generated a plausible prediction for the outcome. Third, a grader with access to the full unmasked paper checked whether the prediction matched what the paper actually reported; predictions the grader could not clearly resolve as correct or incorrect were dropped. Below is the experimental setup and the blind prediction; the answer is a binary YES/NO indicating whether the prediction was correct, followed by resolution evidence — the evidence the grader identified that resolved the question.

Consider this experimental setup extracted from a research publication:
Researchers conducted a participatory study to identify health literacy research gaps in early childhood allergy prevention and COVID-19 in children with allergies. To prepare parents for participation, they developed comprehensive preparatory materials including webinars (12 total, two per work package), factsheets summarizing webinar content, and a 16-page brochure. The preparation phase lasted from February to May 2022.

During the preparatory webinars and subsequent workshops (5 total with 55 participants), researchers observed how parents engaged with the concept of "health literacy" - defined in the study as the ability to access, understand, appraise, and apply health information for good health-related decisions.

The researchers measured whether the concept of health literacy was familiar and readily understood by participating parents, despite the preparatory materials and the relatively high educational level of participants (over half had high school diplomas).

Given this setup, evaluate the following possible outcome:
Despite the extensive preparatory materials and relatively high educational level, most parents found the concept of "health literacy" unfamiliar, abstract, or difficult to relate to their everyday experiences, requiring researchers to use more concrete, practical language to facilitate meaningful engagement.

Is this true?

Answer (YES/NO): YES